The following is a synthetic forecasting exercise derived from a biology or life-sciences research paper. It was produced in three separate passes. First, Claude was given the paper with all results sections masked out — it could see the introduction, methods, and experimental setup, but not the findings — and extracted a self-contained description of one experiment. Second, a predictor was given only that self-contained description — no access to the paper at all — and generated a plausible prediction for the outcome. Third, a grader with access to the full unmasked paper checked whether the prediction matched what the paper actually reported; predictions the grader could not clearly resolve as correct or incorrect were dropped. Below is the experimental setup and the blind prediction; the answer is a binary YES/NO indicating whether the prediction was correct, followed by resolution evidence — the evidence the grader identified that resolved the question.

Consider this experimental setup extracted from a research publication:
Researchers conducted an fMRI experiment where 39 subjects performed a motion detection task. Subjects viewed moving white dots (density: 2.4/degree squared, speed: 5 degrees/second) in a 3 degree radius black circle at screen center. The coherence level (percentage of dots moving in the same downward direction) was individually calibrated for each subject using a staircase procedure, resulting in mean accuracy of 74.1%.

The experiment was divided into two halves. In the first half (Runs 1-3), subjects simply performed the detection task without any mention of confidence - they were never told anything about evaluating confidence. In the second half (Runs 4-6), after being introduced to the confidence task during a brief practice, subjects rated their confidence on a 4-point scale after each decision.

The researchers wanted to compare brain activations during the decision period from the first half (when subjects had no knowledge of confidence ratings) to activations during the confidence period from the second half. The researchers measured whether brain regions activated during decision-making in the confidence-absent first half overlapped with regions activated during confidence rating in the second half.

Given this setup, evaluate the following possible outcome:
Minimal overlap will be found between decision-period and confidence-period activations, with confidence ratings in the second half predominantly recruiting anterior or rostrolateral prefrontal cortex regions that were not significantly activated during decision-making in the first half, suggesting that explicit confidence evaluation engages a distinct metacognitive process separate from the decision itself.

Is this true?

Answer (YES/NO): NO